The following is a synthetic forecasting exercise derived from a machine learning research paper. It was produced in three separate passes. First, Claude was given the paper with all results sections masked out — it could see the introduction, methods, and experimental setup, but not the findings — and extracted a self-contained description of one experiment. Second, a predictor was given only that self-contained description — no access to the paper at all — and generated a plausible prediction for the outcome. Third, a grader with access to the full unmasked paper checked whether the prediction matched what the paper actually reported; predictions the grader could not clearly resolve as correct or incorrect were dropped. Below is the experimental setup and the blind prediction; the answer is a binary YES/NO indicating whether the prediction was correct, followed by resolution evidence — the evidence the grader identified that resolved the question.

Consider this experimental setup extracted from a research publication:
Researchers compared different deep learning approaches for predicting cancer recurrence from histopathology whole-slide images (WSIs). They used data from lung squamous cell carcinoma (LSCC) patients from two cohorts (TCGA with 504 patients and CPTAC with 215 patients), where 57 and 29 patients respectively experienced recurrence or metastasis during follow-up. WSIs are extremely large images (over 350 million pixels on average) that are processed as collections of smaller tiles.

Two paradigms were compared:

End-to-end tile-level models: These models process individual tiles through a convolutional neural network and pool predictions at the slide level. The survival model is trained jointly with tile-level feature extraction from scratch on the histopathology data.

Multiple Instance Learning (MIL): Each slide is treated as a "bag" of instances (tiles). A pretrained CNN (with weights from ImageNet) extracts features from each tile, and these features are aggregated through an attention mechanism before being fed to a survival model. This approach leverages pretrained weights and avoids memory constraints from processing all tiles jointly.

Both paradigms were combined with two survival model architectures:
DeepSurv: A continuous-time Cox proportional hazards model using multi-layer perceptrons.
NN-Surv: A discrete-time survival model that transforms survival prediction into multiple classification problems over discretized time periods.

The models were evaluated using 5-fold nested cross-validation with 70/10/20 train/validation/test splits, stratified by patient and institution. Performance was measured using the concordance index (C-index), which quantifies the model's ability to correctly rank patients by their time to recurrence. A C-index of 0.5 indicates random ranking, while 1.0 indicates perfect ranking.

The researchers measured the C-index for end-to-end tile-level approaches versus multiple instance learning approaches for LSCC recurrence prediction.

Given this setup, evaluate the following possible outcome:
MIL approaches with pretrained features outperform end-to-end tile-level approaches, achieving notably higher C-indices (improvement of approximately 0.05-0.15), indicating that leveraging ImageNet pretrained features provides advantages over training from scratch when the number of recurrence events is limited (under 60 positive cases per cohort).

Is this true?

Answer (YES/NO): YES